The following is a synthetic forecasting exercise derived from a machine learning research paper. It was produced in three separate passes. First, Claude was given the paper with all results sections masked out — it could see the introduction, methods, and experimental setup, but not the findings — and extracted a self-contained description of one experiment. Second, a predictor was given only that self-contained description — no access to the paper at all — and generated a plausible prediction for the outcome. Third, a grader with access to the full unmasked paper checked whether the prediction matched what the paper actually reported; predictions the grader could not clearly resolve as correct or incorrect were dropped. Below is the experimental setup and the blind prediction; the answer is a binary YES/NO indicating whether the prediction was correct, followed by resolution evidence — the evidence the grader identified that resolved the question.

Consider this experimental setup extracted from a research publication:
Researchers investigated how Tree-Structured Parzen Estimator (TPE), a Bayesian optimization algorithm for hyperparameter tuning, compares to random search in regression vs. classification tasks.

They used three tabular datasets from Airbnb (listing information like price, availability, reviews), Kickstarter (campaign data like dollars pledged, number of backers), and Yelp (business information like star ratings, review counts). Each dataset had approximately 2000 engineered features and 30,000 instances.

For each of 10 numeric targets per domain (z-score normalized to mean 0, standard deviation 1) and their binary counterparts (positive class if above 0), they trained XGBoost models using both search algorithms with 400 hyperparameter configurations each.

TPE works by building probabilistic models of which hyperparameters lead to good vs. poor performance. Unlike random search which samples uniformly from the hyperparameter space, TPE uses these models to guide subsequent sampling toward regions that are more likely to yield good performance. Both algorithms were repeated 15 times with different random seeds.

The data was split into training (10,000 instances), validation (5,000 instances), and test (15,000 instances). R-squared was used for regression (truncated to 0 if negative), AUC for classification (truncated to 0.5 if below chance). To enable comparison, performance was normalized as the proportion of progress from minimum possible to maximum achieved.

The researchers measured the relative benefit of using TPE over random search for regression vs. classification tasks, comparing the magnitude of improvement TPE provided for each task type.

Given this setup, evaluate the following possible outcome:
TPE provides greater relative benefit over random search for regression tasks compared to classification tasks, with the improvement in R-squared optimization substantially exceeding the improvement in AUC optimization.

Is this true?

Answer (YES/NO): NO